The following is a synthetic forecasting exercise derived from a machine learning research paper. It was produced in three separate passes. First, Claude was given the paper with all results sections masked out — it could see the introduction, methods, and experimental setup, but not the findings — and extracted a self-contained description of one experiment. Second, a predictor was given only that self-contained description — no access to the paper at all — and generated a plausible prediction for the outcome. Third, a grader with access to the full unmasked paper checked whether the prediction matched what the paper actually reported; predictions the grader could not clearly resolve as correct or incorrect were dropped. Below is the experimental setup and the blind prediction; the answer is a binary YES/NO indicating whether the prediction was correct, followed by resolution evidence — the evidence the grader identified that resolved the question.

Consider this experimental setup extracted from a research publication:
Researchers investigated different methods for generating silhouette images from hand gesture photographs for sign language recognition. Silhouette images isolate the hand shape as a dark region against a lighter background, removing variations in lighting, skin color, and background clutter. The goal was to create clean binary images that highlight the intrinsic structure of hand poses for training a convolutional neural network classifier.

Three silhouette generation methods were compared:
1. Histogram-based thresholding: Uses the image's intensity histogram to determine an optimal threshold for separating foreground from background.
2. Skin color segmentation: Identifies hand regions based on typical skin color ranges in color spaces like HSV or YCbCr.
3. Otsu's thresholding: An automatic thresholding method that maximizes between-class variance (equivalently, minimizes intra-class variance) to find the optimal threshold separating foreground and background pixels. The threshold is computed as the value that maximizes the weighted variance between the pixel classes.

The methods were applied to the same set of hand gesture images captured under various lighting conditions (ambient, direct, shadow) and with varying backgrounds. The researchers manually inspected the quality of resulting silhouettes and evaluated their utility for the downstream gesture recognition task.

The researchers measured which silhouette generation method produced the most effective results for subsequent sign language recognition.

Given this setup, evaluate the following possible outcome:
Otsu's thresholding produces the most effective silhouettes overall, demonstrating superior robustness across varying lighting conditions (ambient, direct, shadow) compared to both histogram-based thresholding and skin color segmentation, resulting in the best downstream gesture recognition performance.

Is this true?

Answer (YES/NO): YES